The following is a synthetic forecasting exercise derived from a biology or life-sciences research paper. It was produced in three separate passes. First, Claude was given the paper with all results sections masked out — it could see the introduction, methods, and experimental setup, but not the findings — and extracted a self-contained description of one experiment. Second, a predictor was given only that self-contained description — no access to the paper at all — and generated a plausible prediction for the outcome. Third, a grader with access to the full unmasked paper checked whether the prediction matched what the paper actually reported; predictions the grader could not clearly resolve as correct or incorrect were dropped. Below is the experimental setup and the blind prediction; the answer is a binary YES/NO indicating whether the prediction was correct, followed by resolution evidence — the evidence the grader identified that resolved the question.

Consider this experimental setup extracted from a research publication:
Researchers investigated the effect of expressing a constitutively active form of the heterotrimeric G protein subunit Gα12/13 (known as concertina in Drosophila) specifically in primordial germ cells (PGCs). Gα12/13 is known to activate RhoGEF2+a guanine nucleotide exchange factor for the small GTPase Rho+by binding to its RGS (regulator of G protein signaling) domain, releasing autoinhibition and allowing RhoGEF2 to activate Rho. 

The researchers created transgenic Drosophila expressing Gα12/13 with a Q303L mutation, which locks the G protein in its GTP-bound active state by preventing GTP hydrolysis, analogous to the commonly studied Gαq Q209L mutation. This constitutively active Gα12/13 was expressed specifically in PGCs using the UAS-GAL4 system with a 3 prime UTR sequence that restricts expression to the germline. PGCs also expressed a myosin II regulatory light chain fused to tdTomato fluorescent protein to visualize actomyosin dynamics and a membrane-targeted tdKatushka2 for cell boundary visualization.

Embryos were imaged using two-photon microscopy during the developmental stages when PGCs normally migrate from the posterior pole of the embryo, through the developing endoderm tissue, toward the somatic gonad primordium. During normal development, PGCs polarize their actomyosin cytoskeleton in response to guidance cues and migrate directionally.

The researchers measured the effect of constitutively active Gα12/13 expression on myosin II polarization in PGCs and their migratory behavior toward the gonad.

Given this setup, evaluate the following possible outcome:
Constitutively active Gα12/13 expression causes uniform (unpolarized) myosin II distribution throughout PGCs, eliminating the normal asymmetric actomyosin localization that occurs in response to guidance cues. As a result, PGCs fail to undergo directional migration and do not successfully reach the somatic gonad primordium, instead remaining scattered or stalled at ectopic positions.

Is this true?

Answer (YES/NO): NO